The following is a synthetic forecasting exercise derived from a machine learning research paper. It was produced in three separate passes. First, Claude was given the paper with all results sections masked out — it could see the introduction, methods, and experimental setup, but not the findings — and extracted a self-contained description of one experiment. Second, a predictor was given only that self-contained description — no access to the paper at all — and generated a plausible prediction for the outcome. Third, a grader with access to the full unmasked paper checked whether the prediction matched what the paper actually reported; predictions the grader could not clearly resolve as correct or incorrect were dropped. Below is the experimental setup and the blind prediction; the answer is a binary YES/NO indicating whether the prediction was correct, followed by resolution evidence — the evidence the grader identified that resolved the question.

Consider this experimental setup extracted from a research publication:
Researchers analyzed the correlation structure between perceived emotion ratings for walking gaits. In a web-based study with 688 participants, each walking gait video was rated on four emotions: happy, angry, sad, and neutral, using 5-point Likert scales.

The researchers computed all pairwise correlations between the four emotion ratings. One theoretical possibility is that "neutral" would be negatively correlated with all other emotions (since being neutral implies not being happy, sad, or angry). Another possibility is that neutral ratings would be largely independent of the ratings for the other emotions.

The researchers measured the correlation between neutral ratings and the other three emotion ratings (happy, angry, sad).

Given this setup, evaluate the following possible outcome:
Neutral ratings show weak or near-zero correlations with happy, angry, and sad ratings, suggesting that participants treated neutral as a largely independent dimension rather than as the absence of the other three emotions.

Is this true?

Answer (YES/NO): YES